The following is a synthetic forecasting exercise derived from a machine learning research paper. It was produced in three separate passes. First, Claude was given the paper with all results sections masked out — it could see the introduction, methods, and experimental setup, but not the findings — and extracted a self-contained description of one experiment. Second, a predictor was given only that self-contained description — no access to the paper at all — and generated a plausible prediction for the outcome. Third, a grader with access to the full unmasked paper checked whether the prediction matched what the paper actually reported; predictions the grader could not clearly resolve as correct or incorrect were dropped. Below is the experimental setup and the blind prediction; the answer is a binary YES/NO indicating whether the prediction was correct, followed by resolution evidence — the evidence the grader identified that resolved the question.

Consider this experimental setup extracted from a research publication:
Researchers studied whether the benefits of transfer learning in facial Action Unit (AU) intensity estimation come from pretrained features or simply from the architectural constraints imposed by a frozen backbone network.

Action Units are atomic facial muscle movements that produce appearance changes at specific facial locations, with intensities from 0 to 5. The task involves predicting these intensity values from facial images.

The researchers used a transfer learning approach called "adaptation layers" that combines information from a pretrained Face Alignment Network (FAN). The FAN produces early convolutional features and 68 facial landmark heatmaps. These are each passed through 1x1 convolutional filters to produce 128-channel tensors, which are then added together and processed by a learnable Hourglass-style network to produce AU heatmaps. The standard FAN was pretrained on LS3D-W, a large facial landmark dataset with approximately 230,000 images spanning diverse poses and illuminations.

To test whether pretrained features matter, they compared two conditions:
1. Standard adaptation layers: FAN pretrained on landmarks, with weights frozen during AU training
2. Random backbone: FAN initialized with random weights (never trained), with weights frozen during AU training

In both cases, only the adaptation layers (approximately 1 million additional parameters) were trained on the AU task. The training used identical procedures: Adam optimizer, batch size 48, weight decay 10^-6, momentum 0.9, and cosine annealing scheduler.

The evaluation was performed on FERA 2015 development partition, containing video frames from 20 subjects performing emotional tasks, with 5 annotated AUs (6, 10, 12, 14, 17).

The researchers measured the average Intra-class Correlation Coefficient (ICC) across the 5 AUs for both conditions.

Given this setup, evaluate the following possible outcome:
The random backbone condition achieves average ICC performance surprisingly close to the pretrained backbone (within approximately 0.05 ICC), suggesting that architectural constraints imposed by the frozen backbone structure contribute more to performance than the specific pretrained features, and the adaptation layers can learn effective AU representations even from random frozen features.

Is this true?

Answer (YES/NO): NO